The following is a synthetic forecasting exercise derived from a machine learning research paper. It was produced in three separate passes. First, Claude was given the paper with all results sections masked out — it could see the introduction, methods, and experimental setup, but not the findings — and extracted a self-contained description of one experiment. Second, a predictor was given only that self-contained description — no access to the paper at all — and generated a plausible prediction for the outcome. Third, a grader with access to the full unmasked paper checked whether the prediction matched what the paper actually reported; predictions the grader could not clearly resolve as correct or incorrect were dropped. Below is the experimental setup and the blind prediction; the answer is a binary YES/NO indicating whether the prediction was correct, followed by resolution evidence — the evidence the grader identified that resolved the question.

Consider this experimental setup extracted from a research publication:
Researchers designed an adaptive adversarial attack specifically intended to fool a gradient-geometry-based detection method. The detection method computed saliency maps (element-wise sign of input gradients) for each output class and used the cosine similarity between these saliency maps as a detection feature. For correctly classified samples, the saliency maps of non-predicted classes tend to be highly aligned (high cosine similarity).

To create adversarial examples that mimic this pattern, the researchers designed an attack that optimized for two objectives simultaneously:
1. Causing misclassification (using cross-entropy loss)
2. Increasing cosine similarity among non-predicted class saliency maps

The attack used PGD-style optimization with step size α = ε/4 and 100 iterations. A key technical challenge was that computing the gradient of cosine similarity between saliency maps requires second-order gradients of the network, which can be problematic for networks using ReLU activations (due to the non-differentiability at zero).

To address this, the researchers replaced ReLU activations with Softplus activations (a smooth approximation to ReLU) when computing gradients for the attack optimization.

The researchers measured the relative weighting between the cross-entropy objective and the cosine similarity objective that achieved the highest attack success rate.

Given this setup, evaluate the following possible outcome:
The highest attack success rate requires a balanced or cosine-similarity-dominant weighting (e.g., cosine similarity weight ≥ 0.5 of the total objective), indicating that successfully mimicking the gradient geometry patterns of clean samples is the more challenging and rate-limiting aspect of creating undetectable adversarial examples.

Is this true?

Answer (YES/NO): YES